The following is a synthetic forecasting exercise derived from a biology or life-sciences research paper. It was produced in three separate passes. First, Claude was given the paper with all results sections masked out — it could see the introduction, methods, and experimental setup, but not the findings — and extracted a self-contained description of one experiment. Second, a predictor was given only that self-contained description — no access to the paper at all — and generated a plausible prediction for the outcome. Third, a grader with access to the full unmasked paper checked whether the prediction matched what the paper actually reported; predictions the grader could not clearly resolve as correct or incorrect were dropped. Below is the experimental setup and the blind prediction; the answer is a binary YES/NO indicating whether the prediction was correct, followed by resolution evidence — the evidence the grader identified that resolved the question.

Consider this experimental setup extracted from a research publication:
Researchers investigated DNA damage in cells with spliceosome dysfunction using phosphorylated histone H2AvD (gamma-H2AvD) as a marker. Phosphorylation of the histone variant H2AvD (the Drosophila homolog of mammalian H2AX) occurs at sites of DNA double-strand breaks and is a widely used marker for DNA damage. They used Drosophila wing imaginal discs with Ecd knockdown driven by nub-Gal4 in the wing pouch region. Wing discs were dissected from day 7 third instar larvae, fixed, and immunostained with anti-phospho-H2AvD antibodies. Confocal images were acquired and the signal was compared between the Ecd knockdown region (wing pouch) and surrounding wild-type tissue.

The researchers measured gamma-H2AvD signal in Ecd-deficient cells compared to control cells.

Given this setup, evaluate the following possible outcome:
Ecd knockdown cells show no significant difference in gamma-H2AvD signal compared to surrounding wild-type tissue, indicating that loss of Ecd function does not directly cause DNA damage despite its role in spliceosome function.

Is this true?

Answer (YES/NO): NO